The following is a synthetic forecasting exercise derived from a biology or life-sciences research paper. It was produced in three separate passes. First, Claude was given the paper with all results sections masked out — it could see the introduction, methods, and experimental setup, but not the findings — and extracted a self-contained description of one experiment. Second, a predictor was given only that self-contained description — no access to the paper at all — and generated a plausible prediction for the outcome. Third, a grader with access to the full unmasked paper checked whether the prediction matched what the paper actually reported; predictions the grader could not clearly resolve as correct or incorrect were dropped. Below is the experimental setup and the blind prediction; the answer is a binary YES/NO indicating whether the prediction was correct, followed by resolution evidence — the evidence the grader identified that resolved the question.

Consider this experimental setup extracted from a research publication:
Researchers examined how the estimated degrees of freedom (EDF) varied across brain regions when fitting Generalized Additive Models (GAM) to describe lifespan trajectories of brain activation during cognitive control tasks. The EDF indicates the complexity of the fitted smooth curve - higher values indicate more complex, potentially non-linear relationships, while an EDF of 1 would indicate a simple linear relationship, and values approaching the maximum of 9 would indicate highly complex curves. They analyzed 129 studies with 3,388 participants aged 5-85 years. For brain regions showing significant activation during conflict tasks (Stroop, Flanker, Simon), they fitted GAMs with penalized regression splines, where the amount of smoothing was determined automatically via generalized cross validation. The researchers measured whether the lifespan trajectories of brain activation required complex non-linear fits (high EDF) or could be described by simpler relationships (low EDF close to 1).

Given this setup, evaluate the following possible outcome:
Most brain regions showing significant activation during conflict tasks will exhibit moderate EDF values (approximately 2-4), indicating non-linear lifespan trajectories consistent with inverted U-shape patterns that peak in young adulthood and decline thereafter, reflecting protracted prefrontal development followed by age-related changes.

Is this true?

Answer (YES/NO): NO